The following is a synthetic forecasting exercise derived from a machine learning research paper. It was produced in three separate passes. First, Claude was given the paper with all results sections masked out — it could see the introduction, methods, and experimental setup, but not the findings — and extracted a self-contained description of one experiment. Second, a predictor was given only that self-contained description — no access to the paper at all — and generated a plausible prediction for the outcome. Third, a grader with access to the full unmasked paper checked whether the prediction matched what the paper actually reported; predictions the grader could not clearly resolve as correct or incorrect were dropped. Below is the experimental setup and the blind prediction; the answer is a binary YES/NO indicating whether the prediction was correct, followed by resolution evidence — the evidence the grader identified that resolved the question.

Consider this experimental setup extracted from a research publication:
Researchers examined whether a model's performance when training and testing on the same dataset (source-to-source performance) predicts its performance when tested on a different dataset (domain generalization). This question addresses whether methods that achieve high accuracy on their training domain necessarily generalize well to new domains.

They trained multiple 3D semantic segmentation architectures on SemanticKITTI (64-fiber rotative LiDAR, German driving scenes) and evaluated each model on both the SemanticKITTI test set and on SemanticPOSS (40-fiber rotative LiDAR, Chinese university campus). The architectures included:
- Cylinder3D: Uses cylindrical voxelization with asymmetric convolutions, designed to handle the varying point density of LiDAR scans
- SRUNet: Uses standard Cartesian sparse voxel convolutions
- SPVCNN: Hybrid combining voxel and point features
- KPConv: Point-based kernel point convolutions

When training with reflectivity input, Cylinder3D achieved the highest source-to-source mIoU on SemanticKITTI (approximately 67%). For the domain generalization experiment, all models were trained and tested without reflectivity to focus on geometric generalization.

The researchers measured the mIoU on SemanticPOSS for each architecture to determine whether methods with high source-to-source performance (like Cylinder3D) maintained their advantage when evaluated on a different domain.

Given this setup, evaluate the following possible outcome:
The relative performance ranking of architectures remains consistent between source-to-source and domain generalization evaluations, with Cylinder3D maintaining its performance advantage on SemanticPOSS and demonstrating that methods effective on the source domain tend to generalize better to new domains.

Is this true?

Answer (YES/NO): NO